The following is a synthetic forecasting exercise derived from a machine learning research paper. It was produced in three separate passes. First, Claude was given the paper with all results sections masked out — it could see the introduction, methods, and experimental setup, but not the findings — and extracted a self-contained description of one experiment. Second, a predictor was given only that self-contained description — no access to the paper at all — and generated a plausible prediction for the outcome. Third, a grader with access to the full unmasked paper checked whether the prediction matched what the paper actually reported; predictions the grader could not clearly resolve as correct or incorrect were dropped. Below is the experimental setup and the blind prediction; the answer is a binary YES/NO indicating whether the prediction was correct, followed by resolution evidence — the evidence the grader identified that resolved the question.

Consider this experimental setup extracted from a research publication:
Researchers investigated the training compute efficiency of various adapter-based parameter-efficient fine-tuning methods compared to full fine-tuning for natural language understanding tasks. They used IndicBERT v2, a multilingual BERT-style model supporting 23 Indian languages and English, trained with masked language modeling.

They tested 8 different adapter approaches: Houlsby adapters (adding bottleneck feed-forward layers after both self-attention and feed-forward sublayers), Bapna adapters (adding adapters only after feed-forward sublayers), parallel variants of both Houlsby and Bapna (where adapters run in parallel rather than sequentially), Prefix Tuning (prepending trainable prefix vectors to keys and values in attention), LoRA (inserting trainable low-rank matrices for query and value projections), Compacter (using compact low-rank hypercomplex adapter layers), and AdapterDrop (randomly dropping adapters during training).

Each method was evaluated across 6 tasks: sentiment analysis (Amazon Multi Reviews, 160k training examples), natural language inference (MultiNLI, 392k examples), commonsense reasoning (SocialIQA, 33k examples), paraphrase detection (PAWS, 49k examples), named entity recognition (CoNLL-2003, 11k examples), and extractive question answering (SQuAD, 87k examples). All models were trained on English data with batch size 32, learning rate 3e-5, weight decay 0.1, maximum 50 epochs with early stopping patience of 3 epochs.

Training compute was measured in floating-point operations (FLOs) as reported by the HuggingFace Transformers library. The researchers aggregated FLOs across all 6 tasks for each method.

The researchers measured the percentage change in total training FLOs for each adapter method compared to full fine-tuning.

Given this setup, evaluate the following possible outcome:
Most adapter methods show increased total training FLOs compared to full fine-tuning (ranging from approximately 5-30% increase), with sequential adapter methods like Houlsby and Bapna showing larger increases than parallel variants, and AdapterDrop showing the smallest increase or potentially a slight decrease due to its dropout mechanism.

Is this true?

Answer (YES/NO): NO